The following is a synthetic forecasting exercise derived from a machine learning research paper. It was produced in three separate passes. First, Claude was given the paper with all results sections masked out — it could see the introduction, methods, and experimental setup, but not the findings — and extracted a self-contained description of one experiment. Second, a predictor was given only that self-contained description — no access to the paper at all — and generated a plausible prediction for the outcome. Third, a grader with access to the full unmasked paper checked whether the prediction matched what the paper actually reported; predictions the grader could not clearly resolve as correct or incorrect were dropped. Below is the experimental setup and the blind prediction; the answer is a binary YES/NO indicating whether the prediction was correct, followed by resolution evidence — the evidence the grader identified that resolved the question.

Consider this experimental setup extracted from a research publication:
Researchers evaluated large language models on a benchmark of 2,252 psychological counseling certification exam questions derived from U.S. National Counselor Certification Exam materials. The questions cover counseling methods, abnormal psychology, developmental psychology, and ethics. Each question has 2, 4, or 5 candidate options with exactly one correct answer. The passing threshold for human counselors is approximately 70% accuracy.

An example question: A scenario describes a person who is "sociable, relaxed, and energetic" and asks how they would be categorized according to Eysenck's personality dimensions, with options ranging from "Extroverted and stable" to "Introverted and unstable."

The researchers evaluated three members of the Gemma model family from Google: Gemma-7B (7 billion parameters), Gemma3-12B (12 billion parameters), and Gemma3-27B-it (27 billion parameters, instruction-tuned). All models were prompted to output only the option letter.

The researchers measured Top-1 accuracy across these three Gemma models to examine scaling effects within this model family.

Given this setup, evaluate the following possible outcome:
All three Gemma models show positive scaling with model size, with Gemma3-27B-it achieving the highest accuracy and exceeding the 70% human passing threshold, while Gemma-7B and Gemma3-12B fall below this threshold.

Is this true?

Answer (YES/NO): NO